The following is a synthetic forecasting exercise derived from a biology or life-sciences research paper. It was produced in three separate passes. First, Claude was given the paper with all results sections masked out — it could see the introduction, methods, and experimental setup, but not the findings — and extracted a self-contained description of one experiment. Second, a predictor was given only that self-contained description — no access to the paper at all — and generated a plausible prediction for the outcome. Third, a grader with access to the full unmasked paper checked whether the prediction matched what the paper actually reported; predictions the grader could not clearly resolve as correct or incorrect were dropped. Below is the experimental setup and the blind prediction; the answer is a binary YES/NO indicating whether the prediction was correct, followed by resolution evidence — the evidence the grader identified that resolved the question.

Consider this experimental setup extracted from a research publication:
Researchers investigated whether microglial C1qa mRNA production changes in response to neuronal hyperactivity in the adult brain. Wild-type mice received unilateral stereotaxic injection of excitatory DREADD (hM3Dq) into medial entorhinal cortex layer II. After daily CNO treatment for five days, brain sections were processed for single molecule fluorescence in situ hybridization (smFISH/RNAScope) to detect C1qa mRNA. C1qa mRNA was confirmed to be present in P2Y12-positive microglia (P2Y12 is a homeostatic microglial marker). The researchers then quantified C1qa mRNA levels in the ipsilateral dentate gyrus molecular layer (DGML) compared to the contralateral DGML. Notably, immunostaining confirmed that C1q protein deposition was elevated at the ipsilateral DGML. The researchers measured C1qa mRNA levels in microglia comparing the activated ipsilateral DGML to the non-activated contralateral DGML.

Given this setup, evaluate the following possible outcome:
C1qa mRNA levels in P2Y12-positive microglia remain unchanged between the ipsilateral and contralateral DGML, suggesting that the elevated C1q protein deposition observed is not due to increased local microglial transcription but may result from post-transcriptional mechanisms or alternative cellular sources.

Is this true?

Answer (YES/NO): YES